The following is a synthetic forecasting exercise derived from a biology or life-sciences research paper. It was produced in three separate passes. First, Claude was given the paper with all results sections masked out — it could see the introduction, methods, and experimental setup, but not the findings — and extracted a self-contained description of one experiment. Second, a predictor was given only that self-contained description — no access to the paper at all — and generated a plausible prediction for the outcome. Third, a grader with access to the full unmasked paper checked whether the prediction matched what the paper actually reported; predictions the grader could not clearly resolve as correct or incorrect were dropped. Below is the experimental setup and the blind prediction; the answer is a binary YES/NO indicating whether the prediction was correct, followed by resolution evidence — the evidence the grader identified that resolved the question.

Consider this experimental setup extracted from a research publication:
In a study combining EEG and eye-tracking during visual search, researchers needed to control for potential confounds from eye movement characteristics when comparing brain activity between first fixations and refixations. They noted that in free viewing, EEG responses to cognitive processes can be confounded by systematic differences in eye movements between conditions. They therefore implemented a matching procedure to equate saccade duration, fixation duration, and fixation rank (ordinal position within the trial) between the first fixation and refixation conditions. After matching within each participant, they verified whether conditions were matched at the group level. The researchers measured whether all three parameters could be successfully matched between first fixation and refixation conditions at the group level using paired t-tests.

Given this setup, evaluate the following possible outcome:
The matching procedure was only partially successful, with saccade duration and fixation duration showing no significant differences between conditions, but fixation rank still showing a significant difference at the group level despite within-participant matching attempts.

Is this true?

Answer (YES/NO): YES